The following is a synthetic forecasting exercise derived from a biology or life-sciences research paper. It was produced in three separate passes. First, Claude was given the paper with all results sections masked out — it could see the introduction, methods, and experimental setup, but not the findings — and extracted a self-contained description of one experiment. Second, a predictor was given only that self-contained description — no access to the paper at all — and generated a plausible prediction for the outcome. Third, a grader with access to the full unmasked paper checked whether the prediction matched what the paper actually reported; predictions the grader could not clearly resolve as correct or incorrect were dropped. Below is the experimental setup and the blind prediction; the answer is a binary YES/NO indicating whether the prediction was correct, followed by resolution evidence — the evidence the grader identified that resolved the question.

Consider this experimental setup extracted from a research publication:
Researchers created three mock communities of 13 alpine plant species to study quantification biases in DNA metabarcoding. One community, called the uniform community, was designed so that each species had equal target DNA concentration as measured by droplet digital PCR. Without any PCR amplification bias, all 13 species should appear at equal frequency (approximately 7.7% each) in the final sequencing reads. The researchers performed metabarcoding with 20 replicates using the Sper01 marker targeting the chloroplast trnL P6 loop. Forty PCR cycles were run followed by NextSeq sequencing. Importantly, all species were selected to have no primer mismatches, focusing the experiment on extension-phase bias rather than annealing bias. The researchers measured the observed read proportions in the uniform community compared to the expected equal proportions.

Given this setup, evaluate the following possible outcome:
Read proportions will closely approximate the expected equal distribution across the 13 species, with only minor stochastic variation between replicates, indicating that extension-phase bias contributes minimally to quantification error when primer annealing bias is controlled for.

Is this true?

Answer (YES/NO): NO